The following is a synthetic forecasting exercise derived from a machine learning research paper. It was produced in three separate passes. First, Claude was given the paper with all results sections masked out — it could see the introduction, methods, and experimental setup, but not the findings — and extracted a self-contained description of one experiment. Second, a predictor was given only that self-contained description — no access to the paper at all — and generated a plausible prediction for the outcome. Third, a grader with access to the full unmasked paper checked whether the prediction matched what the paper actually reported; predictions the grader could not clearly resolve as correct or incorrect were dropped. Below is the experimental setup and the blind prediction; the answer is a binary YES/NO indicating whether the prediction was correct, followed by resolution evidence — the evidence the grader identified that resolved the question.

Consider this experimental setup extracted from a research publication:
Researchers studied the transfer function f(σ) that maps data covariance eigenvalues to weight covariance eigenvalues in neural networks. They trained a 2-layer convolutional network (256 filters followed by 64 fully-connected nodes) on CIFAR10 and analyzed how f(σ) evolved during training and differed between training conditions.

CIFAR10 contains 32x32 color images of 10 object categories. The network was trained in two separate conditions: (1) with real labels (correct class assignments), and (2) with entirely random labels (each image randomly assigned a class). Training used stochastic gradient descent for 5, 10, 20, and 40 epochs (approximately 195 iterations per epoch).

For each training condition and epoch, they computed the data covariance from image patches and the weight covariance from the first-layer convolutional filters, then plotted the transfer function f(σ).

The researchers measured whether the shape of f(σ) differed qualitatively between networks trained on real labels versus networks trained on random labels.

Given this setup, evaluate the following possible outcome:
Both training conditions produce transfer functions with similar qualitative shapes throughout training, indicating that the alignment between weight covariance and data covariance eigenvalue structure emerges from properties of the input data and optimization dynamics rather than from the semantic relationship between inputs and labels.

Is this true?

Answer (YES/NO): YES